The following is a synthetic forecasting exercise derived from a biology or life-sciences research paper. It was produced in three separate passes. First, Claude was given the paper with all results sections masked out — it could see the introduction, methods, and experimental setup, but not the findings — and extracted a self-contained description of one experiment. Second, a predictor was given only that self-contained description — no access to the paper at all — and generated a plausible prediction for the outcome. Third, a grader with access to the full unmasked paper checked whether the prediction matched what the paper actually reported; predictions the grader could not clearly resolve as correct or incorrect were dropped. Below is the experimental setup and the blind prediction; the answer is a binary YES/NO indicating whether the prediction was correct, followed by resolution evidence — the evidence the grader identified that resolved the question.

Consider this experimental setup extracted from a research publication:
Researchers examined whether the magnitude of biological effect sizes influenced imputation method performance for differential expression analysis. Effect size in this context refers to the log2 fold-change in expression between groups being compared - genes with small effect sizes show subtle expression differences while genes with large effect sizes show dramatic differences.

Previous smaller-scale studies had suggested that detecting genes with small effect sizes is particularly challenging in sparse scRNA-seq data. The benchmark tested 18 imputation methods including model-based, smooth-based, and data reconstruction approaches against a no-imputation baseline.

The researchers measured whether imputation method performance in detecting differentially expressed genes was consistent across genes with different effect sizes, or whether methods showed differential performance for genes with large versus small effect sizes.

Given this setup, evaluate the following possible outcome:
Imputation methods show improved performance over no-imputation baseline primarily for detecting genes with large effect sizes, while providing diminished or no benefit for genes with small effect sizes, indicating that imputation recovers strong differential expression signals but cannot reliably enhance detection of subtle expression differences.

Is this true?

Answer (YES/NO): YES